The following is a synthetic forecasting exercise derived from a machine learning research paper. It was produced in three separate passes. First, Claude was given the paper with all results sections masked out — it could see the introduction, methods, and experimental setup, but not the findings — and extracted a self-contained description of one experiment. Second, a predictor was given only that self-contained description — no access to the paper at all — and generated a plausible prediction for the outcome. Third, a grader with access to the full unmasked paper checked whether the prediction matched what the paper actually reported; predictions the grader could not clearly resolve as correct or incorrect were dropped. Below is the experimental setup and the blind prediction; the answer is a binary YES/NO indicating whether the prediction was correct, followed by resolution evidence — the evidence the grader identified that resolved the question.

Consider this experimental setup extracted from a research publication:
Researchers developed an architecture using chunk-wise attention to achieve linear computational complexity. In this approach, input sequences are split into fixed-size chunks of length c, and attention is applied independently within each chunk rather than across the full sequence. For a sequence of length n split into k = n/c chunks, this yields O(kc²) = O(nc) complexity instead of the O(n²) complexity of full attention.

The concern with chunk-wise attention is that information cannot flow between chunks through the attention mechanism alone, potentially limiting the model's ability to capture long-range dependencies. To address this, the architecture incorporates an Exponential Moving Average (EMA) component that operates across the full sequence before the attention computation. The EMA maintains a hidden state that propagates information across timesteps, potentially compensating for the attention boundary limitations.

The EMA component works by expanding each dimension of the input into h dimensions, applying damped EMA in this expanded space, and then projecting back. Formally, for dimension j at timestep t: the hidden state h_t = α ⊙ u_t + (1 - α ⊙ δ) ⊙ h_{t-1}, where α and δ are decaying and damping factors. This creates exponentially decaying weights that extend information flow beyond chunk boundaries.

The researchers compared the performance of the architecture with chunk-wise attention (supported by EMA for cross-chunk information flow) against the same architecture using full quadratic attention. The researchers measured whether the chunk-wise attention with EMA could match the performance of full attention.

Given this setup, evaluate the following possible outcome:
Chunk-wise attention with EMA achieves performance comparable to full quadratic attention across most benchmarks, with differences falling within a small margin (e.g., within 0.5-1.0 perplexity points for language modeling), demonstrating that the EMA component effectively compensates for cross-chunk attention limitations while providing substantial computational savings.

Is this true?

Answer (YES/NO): NO